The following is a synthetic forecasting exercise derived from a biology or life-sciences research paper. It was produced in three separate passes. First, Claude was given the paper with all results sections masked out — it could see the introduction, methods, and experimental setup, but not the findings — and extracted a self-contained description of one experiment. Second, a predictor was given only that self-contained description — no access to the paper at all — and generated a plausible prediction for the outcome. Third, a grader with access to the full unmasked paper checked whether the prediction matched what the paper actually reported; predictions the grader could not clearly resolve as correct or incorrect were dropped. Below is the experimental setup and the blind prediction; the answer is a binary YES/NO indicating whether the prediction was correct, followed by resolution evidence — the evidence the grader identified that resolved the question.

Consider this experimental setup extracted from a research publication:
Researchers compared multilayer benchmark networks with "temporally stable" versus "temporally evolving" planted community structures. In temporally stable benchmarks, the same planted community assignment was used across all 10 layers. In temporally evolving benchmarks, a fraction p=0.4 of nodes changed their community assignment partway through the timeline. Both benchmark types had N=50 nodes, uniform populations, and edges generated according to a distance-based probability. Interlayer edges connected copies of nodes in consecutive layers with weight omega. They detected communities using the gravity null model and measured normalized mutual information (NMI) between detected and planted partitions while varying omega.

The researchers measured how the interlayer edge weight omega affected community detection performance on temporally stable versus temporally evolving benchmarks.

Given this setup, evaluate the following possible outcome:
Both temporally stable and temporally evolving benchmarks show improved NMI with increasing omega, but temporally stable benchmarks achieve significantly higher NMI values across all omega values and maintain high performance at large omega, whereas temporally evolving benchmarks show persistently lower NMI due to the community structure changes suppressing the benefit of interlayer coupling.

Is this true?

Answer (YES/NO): NO